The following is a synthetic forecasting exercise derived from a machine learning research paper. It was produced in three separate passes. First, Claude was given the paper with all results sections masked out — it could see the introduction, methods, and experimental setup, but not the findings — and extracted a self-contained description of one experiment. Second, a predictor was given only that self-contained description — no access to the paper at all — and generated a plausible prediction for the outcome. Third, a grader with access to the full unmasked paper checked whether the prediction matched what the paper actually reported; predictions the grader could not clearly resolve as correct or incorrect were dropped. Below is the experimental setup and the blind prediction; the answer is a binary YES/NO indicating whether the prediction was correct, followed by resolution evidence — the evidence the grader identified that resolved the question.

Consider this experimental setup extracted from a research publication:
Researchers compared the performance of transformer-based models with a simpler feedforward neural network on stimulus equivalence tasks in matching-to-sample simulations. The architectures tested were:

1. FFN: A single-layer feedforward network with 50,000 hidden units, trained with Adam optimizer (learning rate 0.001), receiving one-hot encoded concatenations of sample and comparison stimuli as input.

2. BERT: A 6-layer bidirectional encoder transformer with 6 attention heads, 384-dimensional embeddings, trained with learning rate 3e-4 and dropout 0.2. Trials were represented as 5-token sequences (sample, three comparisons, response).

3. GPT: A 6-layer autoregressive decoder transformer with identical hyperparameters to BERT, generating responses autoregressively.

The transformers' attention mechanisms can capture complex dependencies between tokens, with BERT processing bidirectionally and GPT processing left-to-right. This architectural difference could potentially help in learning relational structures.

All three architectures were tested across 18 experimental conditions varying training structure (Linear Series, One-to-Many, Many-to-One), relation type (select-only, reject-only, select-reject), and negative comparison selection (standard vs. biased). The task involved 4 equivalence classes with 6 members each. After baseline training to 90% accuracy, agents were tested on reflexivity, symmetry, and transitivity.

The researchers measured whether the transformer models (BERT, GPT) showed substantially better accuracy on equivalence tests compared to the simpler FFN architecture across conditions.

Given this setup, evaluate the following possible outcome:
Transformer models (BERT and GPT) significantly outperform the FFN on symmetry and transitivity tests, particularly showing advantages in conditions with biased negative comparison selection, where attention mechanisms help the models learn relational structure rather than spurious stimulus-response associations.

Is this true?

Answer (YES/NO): NO